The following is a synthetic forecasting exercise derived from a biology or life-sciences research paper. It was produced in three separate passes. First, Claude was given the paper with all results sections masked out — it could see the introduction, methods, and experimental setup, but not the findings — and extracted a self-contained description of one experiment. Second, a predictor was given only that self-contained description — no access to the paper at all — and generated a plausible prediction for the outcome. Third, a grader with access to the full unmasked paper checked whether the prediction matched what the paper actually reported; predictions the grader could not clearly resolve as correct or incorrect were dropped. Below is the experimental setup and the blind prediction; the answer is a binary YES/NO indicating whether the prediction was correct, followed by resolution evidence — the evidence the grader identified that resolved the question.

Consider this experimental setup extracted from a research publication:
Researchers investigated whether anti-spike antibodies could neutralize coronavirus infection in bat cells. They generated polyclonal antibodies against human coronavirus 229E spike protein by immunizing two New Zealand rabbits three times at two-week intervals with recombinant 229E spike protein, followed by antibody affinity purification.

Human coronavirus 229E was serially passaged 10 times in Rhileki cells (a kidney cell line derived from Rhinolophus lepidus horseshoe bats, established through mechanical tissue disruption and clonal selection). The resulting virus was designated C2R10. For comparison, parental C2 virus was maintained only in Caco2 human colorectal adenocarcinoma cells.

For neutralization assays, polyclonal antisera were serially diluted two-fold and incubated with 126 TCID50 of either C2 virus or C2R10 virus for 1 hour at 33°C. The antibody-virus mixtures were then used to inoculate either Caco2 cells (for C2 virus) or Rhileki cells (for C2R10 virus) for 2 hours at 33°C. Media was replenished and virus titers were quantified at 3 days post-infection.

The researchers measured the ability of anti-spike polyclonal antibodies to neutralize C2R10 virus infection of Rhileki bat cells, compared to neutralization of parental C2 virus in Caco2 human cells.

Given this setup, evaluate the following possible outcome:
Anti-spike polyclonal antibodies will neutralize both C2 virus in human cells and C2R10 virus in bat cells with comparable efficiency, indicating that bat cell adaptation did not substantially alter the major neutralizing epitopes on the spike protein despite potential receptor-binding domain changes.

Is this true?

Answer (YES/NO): NO